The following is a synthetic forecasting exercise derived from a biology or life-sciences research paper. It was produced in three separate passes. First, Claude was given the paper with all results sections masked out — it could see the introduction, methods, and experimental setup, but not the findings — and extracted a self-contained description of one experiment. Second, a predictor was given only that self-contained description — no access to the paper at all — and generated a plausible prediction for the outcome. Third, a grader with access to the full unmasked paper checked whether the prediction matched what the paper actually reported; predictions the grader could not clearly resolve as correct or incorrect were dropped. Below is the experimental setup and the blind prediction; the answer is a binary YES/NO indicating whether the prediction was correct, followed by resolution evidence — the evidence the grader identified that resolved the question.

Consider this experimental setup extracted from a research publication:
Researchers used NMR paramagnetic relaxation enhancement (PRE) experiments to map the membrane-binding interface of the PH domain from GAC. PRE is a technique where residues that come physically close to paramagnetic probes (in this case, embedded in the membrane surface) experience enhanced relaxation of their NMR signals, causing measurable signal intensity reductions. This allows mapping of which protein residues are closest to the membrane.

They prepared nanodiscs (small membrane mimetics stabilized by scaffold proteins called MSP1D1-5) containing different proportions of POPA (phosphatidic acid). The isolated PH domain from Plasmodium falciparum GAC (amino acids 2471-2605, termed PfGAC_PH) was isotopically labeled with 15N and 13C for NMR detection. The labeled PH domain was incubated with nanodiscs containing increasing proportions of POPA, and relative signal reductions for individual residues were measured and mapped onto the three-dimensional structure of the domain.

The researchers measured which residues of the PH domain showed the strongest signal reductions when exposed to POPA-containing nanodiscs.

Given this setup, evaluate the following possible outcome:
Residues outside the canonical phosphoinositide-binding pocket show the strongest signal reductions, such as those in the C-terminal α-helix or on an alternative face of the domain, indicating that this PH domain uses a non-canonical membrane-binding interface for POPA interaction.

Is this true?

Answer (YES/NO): NO